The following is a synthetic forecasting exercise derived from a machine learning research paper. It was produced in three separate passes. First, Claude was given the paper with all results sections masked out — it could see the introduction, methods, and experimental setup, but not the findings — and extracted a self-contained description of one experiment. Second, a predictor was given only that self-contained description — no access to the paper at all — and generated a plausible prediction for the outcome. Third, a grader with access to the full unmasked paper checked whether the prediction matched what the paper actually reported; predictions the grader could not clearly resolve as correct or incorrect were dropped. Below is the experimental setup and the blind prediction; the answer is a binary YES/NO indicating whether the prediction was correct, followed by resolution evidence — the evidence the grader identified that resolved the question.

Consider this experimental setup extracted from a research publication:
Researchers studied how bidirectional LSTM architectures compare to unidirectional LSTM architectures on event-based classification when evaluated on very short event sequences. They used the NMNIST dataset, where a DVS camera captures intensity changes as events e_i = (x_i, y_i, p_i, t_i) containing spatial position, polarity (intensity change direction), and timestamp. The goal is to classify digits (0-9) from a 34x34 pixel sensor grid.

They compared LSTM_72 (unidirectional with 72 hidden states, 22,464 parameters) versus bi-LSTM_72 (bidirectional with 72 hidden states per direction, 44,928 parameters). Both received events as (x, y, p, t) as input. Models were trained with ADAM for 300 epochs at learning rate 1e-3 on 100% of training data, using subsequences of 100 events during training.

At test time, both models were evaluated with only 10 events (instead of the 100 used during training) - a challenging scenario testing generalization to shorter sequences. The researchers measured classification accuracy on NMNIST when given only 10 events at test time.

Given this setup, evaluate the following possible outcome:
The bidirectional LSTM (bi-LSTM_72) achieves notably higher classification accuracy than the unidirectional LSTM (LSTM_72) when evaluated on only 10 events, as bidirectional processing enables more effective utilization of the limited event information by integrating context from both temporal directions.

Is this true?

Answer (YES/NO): NO